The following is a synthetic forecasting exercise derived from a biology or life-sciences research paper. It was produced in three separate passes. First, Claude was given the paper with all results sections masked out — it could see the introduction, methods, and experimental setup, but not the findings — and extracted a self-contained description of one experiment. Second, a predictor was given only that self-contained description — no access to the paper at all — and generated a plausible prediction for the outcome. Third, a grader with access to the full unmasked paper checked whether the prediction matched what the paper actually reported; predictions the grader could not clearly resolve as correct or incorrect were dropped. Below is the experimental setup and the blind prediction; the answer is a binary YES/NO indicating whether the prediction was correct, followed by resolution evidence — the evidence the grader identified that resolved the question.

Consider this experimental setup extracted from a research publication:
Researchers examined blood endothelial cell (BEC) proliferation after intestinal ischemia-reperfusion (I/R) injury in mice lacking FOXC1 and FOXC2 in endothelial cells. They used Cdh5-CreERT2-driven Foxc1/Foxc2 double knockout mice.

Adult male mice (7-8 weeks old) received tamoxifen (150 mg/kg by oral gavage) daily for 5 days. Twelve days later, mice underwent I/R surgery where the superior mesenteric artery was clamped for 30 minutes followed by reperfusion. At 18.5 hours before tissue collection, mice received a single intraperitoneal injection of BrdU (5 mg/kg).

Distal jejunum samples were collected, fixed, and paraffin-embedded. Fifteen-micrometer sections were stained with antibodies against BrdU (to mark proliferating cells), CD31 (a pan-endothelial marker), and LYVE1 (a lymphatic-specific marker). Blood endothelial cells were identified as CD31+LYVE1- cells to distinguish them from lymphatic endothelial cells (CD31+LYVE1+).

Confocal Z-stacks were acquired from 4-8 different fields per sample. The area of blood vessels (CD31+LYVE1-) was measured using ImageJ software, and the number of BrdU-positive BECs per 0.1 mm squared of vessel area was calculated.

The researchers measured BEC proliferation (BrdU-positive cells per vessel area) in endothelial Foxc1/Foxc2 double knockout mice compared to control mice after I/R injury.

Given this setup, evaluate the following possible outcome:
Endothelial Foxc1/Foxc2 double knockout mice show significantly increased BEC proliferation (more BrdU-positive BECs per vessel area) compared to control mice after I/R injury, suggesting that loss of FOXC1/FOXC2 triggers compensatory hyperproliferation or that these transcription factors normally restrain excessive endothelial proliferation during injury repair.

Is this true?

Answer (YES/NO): NO